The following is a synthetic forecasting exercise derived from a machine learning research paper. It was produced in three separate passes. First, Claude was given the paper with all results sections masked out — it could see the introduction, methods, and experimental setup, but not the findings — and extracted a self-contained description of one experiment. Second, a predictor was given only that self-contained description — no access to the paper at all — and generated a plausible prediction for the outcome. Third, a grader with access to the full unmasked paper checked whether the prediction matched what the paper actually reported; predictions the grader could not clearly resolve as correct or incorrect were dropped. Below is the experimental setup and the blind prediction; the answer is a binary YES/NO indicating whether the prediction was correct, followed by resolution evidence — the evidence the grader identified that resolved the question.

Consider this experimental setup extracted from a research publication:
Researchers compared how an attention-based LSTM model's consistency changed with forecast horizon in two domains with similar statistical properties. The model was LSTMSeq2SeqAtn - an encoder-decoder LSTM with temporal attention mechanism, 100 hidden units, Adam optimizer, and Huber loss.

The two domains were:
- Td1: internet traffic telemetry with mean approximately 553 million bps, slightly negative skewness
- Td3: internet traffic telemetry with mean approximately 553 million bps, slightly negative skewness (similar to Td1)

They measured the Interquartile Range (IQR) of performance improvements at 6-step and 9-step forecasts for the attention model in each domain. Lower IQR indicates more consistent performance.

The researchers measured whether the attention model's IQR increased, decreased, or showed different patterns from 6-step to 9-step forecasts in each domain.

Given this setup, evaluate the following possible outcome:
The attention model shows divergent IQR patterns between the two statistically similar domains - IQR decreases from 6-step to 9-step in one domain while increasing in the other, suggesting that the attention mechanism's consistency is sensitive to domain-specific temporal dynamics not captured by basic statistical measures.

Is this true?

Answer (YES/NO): NO